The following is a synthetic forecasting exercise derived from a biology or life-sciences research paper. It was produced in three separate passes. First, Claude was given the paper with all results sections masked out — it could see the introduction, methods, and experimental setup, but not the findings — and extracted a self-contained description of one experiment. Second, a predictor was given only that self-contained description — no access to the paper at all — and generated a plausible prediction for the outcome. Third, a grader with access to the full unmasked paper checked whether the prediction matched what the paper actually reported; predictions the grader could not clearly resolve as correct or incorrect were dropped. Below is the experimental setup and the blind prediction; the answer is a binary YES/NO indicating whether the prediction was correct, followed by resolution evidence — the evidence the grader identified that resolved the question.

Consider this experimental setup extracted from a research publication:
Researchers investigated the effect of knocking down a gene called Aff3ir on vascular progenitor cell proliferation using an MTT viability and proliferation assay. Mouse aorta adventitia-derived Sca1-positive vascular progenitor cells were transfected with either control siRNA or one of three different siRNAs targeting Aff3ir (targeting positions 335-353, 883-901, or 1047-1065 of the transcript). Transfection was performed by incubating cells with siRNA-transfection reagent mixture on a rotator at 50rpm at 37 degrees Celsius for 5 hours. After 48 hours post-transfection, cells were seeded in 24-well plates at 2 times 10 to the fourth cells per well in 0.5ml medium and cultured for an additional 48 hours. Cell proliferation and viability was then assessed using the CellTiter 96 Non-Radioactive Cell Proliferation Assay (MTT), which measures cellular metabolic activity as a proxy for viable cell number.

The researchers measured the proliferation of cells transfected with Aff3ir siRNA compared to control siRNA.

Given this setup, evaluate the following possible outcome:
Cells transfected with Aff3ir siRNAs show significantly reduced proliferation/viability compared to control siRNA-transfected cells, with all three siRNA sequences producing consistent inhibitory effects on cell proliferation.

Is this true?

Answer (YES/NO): NO